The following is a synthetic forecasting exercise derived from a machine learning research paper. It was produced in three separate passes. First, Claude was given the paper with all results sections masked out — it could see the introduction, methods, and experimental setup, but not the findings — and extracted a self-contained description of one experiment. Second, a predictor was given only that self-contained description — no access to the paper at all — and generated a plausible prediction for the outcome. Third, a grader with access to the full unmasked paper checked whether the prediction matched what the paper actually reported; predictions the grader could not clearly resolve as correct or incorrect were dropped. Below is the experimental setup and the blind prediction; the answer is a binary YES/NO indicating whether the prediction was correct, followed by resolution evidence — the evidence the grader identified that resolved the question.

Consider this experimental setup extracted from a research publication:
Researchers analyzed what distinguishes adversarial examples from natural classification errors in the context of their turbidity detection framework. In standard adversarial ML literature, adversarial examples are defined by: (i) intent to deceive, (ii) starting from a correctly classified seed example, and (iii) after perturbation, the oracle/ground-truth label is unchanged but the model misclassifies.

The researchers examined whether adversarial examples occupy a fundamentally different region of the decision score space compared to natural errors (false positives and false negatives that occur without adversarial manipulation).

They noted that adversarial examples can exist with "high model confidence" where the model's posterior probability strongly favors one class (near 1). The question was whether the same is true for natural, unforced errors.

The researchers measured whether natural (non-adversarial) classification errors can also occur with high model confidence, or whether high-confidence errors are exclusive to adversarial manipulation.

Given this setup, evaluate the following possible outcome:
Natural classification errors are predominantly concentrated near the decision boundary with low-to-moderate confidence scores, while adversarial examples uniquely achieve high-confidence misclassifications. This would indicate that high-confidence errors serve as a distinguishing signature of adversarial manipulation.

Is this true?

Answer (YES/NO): NO